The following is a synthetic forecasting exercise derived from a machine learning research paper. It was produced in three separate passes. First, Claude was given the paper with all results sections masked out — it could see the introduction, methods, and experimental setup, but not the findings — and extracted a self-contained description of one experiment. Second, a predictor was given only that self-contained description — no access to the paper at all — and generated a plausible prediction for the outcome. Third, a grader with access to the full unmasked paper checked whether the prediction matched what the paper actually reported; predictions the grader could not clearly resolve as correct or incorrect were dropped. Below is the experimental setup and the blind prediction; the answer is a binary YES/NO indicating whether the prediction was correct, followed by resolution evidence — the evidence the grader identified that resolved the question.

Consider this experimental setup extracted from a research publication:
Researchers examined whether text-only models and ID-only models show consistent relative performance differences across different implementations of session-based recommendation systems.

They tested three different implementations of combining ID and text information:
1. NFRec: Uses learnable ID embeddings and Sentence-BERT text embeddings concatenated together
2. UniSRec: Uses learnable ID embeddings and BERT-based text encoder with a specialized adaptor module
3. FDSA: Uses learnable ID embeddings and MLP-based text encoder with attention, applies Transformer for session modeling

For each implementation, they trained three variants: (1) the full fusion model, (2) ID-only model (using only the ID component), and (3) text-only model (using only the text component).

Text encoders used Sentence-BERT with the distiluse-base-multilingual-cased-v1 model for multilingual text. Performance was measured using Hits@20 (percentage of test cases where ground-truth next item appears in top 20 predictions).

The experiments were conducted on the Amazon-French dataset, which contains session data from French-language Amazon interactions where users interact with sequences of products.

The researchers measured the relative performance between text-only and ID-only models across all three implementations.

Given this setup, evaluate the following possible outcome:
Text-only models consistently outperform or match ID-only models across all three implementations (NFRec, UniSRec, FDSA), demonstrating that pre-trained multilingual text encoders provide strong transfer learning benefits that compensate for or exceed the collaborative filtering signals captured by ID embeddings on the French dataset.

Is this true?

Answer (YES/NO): NO